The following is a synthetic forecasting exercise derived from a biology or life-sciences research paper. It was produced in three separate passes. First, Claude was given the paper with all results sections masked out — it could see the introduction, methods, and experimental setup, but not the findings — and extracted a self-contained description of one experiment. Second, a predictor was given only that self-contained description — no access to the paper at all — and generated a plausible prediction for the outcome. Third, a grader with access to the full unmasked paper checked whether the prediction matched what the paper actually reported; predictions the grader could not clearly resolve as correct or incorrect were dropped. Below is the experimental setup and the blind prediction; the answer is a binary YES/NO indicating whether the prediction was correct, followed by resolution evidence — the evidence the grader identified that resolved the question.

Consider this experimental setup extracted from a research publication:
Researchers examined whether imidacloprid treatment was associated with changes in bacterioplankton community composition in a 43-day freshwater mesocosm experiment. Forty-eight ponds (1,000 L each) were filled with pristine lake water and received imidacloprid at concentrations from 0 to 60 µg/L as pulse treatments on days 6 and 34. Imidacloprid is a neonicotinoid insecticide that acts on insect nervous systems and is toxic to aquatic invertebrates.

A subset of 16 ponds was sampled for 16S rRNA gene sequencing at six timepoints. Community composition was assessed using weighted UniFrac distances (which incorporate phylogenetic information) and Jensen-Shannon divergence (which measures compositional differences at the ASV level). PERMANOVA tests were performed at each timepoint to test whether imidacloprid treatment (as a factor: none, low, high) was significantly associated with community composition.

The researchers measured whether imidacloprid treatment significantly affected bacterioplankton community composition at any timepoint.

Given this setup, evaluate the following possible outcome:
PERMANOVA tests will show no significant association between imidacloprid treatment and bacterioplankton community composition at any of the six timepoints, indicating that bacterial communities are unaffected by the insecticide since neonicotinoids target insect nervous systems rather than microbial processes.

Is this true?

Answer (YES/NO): YES